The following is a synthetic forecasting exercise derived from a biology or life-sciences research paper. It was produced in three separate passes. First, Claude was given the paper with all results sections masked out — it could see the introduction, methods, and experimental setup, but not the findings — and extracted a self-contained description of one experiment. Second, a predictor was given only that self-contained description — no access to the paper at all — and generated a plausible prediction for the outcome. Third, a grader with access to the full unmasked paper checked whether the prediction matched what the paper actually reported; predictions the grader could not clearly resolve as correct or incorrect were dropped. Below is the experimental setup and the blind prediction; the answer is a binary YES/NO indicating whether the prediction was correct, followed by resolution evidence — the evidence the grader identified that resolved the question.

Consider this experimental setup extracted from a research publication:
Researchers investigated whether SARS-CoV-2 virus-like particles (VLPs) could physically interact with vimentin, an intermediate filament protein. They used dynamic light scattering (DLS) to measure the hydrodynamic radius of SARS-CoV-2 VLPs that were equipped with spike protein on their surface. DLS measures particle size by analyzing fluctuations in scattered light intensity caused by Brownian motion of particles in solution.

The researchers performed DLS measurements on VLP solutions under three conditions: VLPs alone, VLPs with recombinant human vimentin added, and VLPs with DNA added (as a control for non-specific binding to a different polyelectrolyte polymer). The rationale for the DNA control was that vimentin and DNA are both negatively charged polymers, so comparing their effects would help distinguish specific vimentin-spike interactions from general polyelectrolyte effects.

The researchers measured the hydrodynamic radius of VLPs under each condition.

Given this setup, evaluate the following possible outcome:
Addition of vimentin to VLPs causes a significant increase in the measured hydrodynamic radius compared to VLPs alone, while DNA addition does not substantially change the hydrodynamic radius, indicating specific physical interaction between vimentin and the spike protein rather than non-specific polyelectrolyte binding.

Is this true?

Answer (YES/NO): YES